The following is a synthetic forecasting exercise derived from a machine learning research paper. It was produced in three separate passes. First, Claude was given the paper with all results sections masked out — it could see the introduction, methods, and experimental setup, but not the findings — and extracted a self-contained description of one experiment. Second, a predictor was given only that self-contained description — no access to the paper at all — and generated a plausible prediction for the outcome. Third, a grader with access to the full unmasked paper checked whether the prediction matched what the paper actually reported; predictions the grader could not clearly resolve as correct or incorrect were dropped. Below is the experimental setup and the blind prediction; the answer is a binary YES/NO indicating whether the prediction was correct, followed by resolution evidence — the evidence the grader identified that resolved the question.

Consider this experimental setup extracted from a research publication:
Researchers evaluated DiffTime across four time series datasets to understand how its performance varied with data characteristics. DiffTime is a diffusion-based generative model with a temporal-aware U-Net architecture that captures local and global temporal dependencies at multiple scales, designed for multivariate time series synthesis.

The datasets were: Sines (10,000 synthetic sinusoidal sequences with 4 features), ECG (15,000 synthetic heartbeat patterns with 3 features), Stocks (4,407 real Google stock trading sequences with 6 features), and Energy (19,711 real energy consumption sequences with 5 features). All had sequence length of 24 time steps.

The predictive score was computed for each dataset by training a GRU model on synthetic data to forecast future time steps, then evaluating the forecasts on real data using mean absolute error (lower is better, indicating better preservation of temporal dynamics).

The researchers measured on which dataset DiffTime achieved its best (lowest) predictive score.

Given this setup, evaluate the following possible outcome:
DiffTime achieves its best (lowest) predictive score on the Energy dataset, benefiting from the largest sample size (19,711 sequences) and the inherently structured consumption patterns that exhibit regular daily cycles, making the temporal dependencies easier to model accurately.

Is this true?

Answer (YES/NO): NO